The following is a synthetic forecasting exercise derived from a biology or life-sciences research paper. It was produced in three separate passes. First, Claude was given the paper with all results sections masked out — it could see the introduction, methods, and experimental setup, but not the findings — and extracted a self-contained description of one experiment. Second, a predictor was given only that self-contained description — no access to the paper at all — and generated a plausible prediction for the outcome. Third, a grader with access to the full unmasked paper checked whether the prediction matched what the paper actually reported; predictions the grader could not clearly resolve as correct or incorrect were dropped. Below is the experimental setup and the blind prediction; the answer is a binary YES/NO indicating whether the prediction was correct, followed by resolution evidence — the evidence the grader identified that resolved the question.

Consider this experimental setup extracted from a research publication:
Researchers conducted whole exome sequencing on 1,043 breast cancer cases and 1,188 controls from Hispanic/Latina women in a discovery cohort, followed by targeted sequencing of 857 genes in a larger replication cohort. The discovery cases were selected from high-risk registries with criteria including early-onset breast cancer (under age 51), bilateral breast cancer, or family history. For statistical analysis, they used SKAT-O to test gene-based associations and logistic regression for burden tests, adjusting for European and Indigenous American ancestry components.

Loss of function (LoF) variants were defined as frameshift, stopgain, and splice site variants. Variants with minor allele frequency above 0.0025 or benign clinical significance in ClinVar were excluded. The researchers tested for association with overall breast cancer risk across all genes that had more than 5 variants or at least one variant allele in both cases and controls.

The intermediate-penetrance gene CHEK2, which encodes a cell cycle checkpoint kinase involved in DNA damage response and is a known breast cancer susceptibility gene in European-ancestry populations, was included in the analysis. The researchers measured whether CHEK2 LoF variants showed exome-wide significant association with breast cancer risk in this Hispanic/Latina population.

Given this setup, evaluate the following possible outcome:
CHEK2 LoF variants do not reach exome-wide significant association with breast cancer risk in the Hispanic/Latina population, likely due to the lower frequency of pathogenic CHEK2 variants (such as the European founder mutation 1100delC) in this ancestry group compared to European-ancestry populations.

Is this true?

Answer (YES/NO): YES